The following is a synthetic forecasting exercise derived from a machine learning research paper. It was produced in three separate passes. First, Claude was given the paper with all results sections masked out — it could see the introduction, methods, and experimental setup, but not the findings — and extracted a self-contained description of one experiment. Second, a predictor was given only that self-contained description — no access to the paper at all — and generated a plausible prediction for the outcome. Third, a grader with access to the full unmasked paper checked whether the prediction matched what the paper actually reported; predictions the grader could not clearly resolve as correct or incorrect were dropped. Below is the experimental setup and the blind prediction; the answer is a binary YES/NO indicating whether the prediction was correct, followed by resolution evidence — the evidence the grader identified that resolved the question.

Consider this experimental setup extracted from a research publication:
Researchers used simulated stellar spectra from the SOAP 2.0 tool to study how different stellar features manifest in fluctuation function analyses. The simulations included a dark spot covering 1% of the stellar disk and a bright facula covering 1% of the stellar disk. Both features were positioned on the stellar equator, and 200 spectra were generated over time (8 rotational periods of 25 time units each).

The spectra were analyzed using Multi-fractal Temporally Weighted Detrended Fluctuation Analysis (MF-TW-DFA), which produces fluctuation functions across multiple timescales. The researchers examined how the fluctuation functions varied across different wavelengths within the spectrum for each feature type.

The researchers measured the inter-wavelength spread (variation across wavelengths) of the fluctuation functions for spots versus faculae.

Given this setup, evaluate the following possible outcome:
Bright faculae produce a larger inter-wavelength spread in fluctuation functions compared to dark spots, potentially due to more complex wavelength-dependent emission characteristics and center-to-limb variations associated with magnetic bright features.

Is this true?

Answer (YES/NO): YES